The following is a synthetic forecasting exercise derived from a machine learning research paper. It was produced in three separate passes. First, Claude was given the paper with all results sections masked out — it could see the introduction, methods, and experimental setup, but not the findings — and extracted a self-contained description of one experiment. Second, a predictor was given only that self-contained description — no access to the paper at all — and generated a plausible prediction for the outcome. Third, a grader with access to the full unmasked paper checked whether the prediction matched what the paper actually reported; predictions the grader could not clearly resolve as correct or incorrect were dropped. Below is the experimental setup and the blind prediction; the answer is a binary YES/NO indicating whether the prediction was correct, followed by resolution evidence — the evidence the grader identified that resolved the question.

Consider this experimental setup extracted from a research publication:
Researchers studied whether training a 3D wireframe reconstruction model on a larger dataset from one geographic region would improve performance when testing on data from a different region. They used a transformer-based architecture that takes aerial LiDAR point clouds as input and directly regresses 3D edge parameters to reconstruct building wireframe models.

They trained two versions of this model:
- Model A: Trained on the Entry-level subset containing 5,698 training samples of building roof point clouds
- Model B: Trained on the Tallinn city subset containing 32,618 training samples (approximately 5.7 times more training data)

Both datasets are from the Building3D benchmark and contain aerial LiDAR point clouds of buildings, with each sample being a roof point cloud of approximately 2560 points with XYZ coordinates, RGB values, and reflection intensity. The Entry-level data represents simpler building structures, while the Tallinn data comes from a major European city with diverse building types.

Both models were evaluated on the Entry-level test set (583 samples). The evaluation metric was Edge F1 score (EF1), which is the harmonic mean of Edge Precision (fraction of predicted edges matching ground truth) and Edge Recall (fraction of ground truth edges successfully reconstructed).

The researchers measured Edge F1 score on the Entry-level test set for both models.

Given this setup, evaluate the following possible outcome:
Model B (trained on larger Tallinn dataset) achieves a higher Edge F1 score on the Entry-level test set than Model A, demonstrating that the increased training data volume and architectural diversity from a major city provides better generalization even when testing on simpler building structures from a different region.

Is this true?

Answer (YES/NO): YES